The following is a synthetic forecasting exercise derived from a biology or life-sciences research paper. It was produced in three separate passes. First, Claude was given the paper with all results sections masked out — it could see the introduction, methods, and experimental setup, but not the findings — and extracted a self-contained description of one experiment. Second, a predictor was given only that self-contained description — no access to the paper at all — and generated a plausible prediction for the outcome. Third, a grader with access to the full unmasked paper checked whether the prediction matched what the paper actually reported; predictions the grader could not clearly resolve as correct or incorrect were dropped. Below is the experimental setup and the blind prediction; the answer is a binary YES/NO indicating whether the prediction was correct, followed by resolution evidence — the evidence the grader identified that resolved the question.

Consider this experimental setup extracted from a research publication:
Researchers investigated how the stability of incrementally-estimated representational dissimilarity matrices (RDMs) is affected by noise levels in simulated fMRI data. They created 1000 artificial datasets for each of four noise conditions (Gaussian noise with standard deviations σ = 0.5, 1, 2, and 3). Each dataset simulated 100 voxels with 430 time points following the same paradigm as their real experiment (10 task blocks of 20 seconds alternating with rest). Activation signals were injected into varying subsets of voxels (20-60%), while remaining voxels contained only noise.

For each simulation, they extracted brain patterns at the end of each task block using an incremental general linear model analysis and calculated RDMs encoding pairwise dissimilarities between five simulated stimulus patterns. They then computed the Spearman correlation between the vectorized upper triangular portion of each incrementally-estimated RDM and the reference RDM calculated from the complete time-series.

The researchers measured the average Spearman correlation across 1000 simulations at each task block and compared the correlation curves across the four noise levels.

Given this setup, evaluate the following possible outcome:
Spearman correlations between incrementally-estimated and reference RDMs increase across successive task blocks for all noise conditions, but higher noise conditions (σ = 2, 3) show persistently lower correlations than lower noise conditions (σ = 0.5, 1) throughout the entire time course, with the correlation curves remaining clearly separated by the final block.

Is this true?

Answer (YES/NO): NO